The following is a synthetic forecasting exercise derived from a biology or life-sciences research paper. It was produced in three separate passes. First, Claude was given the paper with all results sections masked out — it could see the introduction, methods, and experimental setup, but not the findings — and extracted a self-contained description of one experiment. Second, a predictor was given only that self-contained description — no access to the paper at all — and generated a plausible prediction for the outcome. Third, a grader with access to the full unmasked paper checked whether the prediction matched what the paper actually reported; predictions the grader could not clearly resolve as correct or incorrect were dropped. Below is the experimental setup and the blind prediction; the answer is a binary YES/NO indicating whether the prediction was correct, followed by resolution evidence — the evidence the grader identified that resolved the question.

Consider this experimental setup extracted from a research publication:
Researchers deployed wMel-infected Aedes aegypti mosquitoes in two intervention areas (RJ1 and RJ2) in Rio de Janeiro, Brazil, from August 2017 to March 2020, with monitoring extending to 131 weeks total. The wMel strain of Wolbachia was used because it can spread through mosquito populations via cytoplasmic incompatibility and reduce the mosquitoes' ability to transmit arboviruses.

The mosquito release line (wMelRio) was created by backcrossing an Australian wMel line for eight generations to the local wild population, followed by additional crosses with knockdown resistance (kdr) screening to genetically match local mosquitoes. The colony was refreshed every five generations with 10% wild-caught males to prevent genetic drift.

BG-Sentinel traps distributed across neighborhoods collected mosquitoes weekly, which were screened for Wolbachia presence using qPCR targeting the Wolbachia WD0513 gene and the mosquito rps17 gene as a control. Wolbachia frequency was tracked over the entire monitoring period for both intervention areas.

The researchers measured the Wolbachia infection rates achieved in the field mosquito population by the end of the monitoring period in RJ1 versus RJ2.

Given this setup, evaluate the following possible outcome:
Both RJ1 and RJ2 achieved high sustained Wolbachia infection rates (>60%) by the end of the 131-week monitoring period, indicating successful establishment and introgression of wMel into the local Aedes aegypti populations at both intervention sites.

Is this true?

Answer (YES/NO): NO